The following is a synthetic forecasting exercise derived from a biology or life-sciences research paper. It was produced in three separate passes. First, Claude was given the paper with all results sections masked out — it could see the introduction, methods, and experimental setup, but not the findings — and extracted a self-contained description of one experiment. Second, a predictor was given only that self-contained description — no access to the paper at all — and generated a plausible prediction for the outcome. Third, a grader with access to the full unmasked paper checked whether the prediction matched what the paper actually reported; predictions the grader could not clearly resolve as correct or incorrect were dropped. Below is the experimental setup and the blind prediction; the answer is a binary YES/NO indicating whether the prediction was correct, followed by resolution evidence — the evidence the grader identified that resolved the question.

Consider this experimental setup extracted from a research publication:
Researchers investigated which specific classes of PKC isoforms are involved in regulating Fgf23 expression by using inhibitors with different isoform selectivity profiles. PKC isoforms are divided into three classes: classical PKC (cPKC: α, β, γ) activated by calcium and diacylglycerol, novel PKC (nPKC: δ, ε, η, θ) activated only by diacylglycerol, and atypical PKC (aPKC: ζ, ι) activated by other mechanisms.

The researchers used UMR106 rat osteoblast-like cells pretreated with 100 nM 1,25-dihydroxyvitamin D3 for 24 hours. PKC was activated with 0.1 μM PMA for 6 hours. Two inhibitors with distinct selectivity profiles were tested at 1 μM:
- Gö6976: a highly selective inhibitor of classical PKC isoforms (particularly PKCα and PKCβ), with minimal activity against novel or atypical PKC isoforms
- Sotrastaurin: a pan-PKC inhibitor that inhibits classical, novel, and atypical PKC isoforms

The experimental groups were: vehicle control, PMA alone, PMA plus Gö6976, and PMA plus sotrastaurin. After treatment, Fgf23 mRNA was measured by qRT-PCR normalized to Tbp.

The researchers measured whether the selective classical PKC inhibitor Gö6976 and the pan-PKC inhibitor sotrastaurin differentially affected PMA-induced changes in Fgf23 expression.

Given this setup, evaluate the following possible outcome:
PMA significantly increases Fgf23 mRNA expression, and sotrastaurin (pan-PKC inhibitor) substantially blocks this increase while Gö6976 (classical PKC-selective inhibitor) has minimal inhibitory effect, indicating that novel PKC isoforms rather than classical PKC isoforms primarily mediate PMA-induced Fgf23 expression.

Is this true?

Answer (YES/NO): NO